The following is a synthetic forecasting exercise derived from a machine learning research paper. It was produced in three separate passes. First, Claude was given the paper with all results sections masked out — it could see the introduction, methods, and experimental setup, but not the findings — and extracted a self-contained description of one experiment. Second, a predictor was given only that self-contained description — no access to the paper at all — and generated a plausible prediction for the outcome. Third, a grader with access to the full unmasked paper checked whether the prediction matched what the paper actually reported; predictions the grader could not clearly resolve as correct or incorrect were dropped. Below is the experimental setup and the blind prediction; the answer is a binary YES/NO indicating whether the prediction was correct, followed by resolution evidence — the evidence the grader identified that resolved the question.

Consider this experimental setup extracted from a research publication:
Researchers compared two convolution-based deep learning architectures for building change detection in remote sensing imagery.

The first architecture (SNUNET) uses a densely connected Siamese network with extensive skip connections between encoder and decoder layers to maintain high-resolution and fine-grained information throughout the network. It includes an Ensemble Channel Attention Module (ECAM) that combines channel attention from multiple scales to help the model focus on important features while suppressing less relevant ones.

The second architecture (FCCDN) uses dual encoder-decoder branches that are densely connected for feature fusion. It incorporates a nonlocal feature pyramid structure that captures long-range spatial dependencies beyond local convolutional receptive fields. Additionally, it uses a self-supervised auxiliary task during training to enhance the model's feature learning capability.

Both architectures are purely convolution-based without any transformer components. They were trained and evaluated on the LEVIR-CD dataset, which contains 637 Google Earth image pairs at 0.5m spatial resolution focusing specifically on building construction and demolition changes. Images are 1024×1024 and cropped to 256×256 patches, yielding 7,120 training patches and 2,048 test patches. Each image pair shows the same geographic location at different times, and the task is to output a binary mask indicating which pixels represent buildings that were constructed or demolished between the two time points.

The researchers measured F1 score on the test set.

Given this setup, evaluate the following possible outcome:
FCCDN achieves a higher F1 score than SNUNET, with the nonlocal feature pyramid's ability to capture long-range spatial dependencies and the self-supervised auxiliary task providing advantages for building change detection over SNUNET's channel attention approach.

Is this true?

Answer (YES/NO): YES